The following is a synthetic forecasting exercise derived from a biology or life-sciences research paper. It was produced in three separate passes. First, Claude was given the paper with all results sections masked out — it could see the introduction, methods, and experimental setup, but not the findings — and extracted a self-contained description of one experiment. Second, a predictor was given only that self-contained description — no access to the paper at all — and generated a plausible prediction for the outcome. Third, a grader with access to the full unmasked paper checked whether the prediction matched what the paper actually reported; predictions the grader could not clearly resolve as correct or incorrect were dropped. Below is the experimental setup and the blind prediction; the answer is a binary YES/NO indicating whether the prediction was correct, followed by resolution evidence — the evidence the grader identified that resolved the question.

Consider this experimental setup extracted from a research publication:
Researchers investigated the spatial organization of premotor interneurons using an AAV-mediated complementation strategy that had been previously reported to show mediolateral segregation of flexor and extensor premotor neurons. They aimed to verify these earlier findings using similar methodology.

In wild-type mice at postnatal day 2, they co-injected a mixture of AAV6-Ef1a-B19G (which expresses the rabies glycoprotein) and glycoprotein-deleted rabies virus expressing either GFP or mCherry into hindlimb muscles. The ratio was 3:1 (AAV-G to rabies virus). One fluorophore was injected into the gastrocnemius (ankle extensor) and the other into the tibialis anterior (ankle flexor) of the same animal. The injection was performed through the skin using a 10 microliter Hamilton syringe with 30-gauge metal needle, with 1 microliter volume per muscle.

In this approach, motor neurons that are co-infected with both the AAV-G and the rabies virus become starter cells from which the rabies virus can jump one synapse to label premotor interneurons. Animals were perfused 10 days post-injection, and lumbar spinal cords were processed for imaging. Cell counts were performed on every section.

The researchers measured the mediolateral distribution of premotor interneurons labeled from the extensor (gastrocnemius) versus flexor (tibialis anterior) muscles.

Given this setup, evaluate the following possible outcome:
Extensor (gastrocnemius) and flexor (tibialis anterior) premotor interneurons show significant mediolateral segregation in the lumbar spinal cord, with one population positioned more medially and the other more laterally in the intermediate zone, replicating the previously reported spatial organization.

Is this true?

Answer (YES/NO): NO